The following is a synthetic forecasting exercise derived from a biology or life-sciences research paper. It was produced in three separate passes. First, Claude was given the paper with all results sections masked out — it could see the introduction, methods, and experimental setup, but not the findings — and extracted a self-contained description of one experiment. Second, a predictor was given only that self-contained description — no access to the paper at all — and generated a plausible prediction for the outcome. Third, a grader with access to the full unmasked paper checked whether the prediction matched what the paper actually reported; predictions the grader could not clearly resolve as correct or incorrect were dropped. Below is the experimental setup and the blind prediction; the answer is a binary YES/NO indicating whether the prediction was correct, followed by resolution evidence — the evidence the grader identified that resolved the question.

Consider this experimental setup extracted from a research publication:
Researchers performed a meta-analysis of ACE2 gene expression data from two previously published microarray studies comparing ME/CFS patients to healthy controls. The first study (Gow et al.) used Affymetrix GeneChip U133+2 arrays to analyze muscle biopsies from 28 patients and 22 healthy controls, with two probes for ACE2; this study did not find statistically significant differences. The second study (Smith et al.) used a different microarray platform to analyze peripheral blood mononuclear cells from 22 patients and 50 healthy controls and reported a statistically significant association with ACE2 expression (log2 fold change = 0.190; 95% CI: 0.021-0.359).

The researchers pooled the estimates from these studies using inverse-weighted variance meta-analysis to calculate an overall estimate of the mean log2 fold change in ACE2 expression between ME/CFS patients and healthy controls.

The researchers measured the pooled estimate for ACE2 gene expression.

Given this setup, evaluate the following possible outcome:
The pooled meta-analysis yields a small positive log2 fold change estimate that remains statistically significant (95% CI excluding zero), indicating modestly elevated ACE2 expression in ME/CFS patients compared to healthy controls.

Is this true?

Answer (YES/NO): NO